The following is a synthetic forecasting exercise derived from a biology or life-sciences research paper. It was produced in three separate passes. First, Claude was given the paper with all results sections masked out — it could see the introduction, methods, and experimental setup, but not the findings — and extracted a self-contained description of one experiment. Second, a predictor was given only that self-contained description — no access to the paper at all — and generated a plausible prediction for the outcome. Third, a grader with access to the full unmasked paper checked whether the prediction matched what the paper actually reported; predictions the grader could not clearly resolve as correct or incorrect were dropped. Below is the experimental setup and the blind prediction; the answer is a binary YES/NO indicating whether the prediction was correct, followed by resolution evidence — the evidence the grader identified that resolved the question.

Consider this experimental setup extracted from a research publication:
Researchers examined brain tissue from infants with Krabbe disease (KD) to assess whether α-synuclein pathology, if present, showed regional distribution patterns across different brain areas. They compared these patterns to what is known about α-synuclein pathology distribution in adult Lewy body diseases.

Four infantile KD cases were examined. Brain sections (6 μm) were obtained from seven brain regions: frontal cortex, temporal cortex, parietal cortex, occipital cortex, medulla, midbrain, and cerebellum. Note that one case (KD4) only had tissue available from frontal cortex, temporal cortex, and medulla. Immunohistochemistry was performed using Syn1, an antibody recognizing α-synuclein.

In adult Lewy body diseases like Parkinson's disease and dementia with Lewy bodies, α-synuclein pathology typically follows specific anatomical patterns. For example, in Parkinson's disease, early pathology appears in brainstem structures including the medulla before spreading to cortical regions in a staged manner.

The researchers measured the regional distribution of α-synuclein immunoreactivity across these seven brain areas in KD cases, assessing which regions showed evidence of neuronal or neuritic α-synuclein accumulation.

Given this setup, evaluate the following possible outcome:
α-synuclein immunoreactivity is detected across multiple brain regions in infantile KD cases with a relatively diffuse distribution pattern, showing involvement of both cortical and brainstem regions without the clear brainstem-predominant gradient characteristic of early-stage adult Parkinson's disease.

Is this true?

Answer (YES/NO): YES